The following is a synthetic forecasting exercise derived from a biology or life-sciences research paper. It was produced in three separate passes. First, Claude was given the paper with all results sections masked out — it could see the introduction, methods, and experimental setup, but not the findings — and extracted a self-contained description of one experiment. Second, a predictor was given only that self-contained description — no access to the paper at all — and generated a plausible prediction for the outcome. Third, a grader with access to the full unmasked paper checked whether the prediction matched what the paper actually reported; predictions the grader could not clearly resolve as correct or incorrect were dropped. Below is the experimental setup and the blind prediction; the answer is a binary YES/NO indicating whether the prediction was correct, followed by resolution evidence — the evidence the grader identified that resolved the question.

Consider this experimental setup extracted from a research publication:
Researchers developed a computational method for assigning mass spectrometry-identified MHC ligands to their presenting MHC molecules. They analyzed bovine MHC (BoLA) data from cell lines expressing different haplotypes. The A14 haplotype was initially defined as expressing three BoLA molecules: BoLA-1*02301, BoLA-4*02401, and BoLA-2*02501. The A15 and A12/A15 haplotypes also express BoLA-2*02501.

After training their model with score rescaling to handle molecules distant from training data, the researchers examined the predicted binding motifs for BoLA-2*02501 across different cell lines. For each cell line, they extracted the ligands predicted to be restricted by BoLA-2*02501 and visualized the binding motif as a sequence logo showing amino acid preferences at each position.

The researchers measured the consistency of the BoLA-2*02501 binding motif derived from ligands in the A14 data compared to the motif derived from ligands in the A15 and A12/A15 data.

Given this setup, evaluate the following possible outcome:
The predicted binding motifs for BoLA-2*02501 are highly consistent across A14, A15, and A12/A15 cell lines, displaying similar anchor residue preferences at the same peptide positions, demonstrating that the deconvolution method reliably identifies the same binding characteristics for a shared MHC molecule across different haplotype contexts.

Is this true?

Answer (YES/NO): NO